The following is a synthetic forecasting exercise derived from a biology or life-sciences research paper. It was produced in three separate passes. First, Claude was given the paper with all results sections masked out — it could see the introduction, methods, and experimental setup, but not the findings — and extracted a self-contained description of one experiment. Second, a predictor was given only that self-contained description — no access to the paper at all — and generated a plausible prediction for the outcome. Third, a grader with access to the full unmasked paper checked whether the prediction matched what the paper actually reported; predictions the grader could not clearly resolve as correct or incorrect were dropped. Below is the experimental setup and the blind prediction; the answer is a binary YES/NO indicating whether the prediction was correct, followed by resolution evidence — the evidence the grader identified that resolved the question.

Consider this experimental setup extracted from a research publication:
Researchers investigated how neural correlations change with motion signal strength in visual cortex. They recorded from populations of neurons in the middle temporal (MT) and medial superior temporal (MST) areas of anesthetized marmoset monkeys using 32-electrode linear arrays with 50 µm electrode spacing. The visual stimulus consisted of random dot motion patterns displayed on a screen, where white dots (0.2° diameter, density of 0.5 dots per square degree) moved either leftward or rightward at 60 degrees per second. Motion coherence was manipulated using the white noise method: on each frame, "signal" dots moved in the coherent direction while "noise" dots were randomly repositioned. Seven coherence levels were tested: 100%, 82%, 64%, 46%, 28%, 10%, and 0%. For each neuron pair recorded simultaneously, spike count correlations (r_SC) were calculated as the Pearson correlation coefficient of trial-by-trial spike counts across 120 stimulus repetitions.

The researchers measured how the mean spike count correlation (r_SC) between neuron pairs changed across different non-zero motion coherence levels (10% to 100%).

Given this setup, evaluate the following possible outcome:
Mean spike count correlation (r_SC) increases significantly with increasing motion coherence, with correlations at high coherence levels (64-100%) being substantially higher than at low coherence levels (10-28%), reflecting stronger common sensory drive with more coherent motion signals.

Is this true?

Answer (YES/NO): NO